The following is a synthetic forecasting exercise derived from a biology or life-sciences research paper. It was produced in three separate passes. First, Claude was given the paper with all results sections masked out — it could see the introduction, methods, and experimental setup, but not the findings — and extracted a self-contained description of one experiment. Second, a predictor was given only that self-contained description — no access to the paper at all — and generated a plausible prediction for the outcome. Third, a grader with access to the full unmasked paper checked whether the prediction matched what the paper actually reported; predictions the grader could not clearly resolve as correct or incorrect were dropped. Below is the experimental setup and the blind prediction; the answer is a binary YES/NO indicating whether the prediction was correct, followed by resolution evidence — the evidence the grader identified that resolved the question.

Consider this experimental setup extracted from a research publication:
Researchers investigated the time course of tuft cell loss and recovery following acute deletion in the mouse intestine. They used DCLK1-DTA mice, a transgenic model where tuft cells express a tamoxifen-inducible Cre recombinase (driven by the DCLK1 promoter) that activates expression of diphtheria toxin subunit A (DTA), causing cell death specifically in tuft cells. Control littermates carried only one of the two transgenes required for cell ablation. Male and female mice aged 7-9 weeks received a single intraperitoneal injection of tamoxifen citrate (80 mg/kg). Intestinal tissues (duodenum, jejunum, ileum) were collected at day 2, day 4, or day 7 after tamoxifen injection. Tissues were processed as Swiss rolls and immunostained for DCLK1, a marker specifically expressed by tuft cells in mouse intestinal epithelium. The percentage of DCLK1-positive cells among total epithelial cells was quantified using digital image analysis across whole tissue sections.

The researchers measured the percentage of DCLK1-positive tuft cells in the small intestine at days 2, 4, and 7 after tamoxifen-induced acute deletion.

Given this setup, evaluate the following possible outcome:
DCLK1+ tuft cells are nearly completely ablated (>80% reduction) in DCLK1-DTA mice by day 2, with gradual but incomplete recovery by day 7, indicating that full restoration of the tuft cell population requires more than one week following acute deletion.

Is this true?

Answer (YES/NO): NO